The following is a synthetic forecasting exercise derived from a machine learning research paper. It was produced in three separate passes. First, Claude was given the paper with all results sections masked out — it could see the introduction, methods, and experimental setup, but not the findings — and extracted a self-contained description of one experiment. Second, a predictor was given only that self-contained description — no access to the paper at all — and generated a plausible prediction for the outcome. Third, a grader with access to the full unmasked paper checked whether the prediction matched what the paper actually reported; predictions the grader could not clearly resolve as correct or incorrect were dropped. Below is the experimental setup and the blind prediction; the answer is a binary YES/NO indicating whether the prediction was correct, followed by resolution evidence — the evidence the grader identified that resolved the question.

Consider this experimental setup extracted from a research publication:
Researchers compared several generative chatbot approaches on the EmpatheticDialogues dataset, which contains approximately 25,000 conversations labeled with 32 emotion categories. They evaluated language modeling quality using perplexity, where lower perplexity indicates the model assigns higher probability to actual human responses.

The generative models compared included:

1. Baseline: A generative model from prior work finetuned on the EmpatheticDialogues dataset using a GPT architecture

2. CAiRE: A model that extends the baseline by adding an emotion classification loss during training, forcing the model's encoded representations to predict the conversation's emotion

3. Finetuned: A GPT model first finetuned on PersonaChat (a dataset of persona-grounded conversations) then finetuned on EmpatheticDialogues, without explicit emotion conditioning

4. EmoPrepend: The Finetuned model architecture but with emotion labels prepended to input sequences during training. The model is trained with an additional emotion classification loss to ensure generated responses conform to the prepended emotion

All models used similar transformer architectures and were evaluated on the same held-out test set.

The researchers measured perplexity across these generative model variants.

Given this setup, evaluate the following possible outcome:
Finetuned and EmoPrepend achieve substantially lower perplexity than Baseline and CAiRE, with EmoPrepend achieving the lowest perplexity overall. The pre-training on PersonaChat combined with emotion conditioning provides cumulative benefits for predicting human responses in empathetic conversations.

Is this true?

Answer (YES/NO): NO